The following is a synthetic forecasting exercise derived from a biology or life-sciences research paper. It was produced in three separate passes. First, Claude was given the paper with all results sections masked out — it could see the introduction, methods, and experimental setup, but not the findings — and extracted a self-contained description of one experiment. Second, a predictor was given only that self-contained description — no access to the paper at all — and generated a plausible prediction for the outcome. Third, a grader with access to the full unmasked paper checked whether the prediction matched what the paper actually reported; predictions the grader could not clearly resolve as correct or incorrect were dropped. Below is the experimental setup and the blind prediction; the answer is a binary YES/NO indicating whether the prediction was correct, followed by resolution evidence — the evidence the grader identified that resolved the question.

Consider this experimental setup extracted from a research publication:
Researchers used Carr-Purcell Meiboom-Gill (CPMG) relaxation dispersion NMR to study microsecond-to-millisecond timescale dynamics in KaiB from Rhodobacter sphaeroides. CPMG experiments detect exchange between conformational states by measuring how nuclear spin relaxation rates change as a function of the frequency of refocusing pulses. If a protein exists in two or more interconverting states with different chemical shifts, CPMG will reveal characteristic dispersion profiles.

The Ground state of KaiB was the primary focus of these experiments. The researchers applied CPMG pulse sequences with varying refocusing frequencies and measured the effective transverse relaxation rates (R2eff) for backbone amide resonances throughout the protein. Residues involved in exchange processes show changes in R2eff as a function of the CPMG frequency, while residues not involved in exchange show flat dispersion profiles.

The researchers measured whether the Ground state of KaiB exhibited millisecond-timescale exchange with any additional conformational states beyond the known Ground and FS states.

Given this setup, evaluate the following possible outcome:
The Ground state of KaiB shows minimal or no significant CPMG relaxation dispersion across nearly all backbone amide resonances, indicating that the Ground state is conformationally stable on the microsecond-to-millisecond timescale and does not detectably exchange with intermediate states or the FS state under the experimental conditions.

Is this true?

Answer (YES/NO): NO